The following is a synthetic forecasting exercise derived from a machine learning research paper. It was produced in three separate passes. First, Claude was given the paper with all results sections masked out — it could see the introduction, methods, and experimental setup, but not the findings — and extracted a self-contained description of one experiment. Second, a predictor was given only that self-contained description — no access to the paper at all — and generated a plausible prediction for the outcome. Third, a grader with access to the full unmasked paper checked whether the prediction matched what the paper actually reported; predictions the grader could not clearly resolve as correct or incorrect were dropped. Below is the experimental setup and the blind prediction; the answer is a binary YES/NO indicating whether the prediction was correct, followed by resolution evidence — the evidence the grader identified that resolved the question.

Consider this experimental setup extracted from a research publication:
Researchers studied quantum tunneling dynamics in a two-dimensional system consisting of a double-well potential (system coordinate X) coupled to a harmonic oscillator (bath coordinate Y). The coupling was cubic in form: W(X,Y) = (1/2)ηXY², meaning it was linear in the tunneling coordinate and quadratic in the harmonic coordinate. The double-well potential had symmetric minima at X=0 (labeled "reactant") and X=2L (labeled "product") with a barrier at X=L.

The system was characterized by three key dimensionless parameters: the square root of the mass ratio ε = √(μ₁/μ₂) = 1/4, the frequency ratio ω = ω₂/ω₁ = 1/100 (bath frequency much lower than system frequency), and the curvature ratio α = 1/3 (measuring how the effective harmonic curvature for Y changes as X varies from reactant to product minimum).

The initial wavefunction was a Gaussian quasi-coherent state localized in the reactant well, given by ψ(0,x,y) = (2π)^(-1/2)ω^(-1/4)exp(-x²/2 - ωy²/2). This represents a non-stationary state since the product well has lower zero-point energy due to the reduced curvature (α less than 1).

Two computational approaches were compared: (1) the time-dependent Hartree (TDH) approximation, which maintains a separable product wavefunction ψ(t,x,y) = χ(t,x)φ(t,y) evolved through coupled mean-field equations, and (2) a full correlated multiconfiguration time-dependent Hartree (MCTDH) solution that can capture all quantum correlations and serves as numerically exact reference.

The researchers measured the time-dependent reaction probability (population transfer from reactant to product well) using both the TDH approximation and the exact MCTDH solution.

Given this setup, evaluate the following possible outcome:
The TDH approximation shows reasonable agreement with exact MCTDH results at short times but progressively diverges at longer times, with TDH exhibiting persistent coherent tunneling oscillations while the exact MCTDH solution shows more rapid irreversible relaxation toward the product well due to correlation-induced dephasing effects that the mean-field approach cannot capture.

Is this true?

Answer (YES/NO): NO